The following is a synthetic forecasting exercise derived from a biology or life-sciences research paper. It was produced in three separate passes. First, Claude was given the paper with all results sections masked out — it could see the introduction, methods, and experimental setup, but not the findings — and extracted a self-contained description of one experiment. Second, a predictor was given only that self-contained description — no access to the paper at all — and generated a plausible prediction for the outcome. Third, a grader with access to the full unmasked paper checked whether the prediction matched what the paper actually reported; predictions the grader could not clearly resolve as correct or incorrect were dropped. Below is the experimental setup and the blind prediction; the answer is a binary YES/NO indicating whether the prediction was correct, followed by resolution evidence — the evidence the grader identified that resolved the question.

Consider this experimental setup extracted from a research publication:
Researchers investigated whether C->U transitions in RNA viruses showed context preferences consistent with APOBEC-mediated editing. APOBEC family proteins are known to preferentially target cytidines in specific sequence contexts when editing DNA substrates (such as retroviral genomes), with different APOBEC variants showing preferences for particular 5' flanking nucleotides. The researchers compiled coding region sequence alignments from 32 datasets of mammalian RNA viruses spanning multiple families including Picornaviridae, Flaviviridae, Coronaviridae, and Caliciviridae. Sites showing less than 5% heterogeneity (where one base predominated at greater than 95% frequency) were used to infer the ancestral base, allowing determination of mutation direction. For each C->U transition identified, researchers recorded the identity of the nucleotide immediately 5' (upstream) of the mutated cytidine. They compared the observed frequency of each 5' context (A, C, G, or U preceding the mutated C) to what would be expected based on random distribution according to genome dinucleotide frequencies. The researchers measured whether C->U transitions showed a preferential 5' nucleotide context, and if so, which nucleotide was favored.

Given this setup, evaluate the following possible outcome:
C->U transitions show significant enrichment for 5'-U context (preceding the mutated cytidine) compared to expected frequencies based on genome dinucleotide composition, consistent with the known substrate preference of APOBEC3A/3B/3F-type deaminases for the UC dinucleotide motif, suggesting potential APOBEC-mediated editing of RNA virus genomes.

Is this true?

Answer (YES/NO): YES